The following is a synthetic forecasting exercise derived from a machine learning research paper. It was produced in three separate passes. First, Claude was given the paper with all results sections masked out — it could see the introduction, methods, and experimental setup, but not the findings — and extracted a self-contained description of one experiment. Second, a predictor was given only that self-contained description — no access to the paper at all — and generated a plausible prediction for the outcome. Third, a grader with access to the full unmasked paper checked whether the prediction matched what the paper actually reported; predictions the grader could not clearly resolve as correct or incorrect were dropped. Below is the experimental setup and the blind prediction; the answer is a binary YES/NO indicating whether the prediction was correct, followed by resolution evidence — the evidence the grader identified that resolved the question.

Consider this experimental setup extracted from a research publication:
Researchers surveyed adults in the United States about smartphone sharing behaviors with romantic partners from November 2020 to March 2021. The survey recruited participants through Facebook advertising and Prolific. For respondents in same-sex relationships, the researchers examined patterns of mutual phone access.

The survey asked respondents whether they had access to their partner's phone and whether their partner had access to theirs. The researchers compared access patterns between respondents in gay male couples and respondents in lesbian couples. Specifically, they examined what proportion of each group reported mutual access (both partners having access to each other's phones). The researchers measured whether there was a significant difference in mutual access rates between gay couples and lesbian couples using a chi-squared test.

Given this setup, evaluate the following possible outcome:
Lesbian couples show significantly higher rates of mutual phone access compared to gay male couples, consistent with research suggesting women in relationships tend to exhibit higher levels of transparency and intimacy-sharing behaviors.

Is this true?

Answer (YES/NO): YES